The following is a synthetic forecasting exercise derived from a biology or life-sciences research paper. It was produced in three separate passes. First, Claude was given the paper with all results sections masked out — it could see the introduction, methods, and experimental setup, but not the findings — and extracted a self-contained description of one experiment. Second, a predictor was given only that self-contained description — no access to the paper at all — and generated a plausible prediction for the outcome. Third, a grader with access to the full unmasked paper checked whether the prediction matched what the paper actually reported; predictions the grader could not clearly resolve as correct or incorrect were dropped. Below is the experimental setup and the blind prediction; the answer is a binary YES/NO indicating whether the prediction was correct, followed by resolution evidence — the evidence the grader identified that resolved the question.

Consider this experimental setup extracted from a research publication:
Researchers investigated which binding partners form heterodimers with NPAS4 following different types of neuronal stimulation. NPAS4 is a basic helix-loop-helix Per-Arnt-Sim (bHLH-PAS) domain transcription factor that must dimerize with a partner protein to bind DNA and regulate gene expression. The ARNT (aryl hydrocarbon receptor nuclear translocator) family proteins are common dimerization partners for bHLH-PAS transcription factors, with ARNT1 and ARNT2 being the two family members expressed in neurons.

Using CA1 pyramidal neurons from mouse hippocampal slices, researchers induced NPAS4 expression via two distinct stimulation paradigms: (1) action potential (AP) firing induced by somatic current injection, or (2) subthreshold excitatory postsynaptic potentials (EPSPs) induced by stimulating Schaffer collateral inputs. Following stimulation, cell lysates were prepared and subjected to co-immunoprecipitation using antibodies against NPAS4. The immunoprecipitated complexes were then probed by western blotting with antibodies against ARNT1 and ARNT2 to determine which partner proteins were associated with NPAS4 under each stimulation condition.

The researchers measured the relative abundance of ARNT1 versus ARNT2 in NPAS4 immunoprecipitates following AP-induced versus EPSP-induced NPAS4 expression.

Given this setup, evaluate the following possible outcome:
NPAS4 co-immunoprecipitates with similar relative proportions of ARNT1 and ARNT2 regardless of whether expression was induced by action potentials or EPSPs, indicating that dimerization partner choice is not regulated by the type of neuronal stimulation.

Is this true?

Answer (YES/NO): NO